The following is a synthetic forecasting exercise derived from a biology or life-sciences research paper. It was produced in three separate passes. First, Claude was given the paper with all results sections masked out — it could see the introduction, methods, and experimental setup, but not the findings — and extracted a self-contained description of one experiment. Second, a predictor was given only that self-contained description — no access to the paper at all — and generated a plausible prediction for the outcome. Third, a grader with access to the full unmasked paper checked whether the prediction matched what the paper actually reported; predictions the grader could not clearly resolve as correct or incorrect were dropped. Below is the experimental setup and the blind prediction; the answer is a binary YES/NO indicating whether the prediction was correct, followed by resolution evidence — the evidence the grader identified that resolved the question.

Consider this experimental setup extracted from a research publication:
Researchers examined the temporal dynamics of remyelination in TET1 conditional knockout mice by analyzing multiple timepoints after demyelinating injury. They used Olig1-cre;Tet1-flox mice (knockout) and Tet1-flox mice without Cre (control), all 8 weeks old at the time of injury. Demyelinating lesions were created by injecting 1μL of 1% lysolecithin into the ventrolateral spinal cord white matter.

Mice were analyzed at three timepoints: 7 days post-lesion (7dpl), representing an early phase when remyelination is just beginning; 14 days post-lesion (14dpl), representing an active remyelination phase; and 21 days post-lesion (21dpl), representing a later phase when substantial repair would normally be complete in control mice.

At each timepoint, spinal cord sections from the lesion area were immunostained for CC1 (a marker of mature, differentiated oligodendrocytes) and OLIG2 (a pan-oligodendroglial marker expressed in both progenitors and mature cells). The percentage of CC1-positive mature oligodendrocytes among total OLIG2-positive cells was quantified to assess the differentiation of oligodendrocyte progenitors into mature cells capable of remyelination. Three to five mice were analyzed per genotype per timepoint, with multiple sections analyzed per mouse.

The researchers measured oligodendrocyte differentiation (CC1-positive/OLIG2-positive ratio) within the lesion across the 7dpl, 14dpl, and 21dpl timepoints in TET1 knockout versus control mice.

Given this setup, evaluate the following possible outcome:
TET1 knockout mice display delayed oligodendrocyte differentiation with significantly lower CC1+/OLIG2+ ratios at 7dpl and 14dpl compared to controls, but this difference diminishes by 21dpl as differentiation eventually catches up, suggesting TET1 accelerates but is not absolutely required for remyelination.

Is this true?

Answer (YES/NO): NO